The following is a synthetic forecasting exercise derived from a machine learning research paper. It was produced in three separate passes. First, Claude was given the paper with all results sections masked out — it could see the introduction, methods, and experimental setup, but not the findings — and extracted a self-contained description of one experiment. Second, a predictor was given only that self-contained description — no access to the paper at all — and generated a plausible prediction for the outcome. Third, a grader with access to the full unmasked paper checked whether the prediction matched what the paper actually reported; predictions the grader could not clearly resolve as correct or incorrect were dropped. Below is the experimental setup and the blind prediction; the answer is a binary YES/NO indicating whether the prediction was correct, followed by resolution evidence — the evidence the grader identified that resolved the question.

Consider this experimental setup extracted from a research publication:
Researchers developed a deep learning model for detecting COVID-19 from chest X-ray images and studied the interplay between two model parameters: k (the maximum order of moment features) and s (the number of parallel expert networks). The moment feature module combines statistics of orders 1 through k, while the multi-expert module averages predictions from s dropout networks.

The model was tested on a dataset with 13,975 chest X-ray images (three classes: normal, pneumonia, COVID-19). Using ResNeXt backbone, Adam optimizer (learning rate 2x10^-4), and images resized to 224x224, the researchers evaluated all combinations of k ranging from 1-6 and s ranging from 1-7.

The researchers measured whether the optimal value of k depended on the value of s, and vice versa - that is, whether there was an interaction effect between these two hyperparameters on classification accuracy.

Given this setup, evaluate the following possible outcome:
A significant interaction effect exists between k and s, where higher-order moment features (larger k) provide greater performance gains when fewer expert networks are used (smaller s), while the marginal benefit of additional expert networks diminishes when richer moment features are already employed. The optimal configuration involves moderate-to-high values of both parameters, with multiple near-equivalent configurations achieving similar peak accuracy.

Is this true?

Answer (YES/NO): NO